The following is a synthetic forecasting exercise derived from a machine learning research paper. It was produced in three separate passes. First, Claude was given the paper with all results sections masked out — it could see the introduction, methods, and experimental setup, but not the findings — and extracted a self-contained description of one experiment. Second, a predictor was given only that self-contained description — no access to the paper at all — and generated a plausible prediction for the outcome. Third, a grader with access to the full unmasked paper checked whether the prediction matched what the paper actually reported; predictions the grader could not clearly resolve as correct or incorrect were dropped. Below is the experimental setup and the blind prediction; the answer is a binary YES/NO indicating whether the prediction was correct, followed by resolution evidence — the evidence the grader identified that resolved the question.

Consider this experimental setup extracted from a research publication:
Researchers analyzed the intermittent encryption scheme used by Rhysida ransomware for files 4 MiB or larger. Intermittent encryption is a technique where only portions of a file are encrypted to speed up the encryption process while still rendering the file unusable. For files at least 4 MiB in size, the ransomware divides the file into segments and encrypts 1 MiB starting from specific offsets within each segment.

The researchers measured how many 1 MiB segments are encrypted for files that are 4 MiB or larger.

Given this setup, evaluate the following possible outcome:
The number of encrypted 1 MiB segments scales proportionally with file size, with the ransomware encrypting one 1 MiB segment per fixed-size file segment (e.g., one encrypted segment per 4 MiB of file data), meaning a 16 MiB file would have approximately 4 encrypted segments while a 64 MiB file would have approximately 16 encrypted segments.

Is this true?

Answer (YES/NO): NO